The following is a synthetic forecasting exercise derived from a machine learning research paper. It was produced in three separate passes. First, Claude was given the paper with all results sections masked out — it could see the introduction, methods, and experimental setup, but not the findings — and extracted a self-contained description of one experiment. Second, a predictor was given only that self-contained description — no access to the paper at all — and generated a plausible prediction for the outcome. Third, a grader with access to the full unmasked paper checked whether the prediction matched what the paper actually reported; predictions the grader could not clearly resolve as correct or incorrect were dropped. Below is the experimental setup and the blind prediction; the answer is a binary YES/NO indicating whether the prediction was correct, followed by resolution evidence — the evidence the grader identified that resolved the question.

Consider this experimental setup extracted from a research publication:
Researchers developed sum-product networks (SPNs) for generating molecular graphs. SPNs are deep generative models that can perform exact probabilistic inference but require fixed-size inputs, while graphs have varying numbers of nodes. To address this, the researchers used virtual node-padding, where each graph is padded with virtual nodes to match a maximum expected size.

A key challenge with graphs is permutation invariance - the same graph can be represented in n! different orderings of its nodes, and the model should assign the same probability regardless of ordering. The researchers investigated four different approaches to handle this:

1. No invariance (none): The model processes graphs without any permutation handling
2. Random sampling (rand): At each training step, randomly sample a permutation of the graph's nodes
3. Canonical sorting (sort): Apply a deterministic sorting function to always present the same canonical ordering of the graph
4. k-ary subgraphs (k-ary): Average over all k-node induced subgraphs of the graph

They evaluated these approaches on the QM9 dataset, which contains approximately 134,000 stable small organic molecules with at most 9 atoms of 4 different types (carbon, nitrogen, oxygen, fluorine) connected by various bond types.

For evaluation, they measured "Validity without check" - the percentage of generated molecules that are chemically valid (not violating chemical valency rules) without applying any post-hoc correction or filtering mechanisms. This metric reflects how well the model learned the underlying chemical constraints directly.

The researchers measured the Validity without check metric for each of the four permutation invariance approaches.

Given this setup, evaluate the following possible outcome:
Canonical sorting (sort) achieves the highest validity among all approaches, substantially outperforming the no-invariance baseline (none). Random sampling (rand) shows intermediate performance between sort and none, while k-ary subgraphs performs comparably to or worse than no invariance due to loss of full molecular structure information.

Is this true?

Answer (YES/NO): NO